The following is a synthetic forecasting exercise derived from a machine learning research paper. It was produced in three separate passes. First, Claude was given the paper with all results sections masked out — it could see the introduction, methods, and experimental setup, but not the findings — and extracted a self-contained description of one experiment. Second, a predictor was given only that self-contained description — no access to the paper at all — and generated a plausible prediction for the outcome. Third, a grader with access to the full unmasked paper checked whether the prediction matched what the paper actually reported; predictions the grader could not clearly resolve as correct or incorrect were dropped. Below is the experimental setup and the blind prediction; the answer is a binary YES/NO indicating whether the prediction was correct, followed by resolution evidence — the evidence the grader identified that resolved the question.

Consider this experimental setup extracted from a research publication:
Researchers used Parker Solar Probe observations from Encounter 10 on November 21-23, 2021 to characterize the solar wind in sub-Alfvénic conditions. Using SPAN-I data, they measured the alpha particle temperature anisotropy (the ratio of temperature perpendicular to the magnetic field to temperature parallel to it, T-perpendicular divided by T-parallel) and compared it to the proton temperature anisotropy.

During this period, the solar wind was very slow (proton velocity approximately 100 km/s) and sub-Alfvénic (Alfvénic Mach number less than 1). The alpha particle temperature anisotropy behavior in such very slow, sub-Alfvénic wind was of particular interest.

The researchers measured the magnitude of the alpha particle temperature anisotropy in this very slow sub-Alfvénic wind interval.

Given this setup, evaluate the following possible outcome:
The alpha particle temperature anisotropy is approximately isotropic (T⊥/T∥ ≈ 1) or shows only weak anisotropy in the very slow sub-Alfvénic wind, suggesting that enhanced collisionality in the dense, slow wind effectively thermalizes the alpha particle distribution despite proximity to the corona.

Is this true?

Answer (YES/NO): YES